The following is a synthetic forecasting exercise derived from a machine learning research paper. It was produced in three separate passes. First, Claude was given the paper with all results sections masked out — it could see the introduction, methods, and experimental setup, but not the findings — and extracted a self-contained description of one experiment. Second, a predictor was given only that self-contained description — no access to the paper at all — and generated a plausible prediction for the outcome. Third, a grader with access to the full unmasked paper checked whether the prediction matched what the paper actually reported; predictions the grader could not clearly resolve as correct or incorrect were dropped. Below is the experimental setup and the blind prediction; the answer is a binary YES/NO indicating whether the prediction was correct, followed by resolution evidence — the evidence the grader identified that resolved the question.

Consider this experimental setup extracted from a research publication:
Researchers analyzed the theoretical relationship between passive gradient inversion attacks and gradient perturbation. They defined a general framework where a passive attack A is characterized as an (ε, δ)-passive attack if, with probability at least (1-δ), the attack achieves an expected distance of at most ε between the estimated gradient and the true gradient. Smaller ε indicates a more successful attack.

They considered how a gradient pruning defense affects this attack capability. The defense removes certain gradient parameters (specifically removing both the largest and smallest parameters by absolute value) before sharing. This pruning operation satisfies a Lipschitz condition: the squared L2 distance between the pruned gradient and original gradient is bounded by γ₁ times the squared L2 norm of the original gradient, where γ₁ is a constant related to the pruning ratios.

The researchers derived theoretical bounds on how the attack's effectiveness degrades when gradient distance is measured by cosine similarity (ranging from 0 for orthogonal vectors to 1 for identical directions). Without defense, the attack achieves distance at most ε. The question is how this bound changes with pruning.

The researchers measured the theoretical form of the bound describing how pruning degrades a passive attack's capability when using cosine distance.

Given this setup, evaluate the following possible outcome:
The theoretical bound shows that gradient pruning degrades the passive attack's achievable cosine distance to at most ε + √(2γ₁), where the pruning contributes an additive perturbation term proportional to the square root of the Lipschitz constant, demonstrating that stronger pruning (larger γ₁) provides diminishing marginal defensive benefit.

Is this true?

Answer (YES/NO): NO